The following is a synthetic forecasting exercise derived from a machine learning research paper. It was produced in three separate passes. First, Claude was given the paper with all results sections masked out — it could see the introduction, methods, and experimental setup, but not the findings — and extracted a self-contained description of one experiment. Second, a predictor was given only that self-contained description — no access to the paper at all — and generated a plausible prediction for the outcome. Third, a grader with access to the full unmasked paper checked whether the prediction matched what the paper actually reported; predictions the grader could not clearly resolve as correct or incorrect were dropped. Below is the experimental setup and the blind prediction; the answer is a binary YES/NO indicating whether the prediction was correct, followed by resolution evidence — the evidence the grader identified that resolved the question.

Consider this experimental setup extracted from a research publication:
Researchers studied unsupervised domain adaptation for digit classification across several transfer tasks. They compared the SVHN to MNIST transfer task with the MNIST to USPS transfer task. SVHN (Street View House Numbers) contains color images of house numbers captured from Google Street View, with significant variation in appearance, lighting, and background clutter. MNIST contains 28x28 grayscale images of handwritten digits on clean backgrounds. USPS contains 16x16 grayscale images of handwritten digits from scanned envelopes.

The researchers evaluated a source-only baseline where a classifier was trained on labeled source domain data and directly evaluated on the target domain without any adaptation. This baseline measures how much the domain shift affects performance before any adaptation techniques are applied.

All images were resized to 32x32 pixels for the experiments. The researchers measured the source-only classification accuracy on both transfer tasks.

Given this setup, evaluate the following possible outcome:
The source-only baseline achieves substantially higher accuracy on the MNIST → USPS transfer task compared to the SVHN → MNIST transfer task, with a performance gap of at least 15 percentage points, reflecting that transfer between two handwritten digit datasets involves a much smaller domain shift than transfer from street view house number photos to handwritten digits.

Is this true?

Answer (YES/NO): NO